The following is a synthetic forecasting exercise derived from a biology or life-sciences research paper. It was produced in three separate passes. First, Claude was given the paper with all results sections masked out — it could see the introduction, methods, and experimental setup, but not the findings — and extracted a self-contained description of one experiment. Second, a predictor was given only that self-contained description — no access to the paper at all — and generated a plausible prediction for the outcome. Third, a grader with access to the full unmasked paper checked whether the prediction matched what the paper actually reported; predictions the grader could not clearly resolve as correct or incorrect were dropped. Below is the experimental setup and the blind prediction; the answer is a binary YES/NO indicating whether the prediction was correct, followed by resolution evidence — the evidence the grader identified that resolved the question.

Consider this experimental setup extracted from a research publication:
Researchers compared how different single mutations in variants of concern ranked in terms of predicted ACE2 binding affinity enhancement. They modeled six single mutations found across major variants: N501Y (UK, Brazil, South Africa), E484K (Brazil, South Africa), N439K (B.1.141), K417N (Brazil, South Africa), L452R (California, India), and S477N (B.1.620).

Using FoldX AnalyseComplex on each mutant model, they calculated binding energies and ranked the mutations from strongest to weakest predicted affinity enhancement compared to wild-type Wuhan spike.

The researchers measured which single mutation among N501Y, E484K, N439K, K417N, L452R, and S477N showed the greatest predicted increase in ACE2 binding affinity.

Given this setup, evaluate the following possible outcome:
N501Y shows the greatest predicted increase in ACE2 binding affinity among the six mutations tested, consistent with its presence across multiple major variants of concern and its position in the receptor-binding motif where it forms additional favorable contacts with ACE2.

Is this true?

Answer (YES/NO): NO